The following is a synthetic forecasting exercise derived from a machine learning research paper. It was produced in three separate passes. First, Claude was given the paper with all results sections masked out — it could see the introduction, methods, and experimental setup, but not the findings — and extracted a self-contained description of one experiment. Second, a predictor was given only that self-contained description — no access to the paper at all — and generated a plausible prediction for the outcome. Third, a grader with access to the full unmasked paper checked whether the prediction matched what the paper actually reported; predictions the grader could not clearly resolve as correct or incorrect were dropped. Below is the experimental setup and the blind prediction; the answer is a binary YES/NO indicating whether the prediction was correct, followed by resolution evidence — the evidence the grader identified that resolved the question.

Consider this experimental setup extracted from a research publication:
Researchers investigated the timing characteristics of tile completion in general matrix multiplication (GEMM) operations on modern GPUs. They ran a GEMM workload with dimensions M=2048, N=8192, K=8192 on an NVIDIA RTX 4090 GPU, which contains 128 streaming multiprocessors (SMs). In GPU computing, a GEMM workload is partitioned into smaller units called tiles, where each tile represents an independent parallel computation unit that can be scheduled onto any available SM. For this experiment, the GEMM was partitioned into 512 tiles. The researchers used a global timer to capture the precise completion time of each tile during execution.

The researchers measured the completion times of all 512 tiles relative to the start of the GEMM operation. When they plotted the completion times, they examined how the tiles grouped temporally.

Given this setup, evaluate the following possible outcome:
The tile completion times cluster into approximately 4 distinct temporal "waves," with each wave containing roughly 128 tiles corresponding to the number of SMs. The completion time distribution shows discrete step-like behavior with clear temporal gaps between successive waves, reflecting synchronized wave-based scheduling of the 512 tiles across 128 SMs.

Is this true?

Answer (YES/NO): YES